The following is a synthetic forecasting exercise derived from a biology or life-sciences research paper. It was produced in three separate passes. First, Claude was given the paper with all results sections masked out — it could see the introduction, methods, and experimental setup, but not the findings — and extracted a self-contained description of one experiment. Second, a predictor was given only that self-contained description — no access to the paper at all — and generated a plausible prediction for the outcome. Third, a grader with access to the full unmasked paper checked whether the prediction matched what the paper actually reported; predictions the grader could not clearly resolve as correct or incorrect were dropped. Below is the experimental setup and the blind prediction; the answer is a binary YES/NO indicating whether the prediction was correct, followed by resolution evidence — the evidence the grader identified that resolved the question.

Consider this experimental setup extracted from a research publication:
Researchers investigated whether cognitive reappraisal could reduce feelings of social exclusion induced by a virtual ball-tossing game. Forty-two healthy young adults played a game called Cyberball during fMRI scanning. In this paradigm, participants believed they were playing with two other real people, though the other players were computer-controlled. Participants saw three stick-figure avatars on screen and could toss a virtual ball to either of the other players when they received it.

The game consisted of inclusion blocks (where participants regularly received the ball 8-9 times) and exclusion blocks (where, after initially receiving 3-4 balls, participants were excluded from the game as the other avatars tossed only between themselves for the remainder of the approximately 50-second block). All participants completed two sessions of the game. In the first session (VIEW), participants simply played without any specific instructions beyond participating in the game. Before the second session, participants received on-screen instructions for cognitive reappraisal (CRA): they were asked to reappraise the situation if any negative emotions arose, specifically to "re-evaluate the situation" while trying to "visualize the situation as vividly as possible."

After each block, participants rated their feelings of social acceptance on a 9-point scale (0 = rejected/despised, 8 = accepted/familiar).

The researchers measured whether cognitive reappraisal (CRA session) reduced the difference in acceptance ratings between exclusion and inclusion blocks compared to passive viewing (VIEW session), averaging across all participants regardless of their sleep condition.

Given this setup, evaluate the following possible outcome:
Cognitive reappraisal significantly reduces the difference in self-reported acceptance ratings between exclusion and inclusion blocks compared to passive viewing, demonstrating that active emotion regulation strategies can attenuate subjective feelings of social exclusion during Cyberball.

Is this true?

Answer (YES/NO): YES